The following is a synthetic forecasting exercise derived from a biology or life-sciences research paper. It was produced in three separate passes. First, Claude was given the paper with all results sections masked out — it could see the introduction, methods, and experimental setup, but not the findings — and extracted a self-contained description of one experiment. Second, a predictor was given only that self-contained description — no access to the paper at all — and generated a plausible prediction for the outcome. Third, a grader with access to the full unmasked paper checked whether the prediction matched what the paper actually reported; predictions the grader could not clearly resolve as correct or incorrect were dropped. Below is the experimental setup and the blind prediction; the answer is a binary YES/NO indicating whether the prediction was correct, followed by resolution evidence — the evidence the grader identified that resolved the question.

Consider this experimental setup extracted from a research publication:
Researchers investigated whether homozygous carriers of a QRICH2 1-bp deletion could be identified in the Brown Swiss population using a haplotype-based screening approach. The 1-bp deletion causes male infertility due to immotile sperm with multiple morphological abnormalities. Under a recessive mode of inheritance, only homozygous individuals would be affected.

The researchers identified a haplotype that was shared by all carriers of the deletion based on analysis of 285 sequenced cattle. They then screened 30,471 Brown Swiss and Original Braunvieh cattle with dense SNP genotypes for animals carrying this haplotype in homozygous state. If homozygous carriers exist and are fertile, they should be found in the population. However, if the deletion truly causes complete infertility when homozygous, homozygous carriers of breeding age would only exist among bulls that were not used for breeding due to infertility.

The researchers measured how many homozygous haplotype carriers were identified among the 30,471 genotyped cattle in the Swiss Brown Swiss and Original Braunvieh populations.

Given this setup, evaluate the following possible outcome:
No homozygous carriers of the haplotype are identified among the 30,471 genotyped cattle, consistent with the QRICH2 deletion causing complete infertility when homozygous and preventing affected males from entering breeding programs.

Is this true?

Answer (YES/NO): NO